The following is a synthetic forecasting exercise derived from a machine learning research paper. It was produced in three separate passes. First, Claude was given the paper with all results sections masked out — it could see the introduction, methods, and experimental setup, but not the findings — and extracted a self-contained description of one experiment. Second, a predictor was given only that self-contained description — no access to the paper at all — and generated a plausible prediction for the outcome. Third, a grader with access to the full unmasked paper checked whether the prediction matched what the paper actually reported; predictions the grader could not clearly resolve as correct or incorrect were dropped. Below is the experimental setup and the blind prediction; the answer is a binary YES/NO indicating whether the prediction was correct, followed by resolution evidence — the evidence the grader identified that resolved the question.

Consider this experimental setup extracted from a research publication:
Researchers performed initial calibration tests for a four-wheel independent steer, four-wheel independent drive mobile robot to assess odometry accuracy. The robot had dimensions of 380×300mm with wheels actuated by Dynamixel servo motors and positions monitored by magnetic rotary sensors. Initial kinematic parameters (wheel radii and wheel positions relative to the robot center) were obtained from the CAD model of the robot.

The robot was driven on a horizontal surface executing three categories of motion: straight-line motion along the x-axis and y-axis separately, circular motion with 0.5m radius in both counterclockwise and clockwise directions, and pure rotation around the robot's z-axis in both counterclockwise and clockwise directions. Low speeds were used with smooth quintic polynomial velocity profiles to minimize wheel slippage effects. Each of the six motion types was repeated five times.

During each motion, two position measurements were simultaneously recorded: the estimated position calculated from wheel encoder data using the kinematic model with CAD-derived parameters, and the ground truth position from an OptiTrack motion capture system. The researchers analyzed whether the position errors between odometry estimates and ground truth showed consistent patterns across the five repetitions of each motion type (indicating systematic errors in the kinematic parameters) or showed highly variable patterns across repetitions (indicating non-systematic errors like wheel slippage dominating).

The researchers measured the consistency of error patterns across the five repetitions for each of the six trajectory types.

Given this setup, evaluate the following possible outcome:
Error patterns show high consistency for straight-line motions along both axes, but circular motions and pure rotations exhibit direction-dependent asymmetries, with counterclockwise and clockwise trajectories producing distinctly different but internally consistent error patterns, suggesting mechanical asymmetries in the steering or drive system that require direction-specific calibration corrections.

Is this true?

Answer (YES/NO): NO